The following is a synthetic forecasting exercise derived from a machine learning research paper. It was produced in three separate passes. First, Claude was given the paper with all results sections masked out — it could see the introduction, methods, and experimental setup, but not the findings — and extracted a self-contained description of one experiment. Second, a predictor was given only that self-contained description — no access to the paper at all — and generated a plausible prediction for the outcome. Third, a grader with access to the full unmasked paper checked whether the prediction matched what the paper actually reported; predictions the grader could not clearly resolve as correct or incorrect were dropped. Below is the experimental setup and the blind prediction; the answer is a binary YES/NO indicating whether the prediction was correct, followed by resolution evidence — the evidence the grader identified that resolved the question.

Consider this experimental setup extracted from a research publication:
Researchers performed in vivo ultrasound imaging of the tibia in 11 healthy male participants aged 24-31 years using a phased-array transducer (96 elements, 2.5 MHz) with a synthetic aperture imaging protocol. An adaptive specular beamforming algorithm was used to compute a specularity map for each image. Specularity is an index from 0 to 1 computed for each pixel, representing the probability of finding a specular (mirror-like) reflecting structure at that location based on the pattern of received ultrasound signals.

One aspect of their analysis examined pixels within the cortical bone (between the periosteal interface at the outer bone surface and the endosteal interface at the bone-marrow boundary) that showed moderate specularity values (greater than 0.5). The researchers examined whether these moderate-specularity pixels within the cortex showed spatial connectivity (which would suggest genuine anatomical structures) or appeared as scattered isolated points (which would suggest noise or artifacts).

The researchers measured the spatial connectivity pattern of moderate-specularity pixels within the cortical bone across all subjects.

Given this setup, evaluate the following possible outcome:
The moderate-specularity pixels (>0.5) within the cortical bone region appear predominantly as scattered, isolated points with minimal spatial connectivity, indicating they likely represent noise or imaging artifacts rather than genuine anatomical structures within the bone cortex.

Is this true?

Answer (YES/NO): YES